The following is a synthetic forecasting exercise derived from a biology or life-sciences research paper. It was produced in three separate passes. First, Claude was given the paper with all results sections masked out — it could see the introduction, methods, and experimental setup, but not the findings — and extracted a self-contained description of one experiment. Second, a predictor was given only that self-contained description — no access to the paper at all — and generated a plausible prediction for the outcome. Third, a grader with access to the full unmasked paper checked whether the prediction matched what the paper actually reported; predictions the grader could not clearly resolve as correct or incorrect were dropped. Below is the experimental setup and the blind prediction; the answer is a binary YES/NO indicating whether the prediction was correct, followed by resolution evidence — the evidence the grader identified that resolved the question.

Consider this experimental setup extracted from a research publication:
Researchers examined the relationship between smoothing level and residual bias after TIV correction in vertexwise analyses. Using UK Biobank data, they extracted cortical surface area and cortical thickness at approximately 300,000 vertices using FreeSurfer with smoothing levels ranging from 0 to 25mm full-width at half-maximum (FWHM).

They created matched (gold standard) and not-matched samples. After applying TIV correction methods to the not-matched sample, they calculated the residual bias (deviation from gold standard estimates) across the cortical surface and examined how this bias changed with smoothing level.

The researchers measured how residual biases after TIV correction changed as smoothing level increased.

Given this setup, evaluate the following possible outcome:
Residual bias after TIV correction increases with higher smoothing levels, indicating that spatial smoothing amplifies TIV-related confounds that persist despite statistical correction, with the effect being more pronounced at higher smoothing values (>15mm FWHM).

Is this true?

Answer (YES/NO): NO